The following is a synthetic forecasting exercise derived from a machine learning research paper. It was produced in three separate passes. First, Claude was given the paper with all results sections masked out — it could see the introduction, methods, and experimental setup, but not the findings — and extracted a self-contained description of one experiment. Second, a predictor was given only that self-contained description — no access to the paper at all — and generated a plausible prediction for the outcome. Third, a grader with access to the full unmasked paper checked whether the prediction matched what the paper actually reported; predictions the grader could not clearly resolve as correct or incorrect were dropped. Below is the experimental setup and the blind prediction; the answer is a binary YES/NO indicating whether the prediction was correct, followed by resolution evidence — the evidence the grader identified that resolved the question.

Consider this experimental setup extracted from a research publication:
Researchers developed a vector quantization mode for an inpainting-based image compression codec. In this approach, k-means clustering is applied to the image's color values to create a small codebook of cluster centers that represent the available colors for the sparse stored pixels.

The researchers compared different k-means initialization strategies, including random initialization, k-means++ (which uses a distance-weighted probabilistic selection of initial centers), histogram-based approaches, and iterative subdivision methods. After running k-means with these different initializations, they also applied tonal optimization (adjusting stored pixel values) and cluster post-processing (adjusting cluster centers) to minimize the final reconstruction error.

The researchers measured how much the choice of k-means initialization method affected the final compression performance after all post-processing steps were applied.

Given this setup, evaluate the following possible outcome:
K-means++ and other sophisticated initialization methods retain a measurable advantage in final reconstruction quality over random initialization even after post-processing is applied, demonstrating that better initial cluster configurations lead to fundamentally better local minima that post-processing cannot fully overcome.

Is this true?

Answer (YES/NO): NO